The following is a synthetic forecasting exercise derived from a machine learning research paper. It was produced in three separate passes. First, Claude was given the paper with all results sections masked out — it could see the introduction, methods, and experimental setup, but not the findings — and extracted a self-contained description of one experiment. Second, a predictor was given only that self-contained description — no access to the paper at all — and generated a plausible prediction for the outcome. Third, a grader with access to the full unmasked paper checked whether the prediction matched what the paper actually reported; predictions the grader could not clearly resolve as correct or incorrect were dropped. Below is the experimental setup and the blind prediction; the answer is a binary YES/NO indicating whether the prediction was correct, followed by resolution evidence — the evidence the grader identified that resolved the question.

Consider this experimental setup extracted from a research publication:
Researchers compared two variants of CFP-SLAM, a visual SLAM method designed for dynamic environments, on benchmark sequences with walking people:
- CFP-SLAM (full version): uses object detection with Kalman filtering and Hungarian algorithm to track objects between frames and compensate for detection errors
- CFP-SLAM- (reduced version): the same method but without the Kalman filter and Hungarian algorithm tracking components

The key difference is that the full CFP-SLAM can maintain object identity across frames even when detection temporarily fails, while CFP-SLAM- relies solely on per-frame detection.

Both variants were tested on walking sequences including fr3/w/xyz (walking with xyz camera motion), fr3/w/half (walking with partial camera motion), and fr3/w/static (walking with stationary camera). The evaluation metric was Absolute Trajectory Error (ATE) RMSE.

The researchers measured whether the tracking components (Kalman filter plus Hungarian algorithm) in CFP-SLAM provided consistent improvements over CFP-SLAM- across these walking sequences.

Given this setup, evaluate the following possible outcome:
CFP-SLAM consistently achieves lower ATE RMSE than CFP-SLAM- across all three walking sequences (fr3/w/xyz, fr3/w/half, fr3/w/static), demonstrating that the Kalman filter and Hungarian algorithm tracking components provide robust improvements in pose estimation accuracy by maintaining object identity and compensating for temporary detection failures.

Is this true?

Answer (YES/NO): NO